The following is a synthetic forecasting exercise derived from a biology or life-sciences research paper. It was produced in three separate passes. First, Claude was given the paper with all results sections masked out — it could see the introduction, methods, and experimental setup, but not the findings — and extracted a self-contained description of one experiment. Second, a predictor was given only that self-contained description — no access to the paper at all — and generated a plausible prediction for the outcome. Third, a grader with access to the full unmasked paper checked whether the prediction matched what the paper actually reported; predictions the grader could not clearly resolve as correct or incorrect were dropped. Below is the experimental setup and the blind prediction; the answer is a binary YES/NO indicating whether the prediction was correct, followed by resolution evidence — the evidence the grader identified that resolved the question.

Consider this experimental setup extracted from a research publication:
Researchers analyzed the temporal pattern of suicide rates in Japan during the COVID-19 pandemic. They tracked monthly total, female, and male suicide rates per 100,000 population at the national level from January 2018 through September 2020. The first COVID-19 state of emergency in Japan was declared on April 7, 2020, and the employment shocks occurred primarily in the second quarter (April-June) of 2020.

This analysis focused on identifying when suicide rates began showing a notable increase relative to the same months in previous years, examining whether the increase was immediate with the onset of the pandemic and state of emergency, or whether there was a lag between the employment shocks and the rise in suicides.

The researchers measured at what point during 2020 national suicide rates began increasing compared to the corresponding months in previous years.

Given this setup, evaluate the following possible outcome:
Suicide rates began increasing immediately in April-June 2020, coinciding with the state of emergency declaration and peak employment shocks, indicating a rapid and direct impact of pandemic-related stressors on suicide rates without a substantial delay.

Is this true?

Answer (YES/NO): NO